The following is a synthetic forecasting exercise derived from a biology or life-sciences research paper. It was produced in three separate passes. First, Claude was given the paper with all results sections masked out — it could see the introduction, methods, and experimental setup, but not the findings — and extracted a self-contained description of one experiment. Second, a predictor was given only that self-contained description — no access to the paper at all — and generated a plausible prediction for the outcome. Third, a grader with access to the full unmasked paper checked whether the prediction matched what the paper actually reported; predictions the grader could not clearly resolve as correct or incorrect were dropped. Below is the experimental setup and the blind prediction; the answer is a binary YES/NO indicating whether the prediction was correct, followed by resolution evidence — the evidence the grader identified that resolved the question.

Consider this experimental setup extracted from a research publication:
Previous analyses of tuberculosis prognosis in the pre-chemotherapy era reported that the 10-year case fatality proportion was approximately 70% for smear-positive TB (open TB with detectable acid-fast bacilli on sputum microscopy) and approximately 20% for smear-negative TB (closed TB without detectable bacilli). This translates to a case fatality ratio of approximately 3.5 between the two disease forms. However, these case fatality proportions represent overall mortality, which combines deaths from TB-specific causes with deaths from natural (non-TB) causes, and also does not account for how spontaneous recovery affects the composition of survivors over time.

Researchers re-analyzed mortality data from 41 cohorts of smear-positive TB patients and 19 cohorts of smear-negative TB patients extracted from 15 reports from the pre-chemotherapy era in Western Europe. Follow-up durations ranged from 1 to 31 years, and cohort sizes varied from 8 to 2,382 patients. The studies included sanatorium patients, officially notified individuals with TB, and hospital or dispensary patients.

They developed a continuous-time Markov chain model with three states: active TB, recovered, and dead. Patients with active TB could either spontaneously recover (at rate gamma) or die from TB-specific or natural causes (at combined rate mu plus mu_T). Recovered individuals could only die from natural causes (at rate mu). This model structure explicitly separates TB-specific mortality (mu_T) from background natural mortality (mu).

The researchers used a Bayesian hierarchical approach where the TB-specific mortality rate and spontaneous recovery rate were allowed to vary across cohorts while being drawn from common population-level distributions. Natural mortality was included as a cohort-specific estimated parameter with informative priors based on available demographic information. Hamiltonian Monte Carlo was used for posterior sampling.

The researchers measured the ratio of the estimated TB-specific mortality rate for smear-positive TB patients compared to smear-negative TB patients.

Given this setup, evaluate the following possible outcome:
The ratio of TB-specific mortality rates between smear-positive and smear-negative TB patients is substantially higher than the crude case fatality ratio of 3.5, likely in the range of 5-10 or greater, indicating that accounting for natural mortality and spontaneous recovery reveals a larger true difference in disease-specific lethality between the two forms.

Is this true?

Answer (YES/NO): YES